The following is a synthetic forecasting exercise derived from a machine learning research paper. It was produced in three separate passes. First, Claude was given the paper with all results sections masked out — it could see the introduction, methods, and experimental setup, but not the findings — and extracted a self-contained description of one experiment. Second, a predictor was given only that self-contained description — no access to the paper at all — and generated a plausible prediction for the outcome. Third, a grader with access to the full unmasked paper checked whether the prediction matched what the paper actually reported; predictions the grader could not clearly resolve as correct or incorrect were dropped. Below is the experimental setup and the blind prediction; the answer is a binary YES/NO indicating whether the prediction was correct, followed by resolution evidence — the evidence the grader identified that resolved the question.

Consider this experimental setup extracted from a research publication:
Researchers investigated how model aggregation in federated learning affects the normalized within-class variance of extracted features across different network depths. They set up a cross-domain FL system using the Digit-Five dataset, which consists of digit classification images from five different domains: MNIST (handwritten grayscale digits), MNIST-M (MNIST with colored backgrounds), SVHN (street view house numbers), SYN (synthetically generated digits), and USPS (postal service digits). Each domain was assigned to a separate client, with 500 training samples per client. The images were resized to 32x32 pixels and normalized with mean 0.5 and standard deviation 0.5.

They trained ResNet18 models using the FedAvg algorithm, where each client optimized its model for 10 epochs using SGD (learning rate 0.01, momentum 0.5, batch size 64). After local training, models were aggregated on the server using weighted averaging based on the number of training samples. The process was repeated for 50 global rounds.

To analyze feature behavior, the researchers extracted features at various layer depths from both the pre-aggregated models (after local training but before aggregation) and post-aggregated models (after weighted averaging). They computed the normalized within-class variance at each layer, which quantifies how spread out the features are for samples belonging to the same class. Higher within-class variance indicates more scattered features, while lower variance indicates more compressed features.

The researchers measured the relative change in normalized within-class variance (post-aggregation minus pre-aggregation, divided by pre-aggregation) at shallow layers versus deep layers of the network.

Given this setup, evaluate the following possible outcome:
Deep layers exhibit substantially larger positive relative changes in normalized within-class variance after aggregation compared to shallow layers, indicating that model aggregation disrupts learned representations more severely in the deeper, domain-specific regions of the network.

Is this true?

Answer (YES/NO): YES